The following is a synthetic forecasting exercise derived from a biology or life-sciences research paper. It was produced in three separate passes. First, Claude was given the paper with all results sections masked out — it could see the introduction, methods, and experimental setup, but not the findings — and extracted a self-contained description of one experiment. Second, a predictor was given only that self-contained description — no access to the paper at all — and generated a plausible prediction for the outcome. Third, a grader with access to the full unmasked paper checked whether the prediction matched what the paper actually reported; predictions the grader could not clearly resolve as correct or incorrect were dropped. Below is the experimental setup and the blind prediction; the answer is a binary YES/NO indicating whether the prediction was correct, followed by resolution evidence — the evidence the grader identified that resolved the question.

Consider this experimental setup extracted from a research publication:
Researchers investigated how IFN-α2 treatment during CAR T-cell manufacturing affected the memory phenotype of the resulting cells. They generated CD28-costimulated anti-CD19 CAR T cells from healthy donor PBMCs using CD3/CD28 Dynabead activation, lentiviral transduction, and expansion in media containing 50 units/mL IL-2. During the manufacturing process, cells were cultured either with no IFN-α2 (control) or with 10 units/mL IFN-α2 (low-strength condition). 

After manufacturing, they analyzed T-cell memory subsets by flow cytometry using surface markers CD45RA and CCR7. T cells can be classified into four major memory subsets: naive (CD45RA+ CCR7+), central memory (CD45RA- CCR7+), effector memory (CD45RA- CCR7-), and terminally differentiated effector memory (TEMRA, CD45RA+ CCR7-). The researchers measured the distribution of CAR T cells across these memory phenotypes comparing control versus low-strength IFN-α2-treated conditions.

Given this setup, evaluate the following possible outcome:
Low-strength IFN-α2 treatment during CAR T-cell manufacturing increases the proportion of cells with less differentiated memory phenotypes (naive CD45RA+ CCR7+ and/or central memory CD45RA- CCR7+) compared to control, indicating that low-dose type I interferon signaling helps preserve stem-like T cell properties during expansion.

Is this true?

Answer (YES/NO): NO